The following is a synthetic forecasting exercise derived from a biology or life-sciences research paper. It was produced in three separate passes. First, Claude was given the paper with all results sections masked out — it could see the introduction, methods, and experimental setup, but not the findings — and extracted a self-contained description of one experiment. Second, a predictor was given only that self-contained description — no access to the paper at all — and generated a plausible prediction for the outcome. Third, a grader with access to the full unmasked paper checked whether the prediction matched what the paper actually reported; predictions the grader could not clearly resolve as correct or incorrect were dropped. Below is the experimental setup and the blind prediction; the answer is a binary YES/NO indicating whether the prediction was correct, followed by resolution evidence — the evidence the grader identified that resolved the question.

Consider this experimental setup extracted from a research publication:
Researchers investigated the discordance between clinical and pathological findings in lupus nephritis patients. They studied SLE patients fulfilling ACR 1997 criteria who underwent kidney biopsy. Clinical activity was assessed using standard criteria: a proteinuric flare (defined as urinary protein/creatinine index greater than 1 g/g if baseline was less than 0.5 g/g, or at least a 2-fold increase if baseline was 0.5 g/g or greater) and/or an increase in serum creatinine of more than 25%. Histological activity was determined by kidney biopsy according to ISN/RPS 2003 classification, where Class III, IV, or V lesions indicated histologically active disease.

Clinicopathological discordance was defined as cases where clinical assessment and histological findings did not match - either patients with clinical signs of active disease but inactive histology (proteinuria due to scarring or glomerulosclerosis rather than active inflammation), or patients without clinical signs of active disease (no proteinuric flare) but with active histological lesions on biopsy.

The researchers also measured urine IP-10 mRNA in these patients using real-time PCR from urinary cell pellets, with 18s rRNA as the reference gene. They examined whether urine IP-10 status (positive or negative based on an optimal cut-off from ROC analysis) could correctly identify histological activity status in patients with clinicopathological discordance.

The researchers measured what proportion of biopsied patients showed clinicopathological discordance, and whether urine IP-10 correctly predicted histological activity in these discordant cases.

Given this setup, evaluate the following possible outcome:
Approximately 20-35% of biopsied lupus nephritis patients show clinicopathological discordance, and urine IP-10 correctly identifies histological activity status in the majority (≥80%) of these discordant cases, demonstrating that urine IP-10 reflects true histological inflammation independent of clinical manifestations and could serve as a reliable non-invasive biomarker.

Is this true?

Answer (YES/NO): NO